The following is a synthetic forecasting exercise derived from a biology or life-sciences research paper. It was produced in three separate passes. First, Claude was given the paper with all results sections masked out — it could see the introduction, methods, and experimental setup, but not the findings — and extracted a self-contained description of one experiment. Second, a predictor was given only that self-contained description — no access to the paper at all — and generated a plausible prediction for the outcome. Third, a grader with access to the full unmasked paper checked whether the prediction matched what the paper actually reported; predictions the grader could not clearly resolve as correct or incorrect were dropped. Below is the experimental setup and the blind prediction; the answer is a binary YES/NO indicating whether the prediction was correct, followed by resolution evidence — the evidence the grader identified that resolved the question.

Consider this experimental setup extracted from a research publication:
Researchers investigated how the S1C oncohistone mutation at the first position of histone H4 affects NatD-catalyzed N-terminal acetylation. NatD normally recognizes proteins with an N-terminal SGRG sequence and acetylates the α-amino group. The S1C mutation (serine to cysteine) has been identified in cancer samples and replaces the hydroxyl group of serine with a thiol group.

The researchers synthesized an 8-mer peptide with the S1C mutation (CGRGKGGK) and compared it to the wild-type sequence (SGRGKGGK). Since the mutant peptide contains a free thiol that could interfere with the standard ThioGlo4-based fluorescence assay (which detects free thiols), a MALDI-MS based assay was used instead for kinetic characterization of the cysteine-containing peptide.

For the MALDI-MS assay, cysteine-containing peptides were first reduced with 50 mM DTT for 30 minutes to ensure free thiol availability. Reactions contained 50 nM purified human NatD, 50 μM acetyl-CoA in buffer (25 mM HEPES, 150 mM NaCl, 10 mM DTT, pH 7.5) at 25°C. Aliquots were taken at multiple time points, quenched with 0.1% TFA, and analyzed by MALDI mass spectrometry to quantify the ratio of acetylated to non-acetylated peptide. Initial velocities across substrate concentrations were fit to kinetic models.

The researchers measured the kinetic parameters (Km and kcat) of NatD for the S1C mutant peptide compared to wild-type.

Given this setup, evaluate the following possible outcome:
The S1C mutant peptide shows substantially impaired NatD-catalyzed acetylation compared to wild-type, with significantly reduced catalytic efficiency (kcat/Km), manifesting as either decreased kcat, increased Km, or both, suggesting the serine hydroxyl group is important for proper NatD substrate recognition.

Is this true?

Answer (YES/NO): YES